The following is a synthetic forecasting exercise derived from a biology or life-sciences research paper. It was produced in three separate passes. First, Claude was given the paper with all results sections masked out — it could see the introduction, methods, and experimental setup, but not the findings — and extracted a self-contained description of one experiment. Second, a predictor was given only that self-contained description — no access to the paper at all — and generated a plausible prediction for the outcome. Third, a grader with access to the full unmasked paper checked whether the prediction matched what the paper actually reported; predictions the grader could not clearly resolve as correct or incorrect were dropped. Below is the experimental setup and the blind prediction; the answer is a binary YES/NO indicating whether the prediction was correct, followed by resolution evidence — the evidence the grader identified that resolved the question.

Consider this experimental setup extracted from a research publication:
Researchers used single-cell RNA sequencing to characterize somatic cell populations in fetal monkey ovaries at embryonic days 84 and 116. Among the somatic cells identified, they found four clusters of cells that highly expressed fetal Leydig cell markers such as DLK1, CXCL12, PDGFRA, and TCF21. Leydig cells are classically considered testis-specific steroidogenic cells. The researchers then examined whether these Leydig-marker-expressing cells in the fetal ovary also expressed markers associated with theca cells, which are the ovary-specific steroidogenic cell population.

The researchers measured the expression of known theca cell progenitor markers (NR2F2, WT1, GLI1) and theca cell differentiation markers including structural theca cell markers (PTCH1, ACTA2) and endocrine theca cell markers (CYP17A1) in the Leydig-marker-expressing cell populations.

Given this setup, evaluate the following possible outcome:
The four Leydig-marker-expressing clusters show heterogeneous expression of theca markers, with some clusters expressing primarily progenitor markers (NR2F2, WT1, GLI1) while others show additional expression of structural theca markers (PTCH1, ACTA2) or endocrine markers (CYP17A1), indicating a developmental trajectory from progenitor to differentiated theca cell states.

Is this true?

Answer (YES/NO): YES